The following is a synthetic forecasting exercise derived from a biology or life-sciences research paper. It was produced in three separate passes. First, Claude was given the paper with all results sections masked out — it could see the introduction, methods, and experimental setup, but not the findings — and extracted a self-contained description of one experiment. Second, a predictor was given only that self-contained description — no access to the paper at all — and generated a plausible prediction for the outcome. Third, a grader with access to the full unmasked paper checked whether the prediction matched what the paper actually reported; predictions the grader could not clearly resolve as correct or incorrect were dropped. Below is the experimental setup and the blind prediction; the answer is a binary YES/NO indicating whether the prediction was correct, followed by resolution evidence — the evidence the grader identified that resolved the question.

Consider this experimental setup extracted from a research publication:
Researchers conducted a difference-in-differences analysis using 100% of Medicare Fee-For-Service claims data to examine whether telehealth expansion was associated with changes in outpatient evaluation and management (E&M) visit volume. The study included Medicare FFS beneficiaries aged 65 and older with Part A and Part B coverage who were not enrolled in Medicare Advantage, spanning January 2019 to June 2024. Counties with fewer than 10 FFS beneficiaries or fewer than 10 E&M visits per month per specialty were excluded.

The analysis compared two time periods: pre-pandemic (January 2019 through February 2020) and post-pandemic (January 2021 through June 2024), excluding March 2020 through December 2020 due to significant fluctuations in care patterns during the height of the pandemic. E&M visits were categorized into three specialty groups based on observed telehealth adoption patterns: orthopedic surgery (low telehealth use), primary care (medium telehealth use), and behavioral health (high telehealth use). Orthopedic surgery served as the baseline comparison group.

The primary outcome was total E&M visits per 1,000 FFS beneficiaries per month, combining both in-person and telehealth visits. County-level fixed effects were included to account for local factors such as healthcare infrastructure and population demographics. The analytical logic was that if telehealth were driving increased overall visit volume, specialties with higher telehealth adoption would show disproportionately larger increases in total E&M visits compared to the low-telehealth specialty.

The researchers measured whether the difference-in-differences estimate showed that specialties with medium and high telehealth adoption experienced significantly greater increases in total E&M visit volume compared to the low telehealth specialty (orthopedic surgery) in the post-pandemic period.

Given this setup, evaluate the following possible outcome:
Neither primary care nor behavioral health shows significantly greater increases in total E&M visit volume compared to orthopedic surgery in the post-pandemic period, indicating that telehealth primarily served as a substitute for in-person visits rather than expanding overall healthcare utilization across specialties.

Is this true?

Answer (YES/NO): YES